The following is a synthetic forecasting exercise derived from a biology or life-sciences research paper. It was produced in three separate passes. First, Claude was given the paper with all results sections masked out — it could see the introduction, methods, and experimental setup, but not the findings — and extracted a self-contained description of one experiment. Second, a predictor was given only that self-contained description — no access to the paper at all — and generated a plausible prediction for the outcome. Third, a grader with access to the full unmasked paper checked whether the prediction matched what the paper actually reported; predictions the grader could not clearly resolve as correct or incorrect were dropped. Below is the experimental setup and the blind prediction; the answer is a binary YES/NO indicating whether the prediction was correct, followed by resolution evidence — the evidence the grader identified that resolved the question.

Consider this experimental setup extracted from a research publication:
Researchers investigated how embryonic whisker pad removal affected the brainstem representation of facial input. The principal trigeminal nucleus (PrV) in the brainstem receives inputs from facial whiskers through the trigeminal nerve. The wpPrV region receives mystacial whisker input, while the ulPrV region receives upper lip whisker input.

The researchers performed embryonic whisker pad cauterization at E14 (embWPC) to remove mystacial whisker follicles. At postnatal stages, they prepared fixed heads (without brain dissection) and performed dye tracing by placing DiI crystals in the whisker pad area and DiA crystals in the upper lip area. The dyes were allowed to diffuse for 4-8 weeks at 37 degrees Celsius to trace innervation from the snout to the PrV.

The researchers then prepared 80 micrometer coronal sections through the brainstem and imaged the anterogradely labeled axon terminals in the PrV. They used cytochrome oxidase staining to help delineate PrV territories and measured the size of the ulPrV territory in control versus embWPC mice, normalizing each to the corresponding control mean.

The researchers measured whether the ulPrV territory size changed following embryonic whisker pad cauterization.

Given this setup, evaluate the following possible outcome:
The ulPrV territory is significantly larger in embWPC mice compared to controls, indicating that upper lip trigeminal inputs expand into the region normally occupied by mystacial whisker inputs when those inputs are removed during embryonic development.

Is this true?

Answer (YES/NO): YES